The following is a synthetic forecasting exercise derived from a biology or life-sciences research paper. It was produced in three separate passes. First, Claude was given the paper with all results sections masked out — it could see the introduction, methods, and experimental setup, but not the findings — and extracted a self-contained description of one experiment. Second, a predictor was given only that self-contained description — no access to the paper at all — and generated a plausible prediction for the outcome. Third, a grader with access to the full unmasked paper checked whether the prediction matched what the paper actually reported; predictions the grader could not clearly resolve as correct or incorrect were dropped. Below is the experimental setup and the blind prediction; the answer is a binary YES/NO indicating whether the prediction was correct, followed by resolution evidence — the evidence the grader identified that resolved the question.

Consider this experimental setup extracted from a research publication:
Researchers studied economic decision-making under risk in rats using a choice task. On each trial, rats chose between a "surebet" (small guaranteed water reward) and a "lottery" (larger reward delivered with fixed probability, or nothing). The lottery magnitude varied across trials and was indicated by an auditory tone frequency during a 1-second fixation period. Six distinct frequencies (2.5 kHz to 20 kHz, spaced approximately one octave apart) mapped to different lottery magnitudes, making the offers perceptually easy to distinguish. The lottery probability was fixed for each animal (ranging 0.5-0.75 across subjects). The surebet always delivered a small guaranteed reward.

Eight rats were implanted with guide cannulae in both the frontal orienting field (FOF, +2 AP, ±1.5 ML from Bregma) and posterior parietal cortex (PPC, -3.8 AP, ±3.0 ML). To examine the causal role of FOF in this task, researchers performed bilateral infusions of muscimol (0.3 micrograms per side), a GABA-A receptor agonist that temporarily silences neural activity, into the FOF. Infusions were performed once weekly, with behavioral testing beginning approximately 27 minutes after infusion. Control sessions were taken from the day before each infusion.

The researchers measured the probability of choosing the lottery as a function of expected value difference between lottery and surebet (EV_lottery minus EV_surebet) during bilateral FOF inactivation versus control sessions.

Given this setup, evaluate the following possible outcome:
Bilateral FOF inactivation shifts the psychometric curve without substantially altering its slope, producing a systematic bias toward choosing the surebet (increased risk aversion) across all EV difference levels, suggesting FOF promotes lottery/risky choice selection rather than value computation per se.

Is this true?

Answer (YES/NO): NO